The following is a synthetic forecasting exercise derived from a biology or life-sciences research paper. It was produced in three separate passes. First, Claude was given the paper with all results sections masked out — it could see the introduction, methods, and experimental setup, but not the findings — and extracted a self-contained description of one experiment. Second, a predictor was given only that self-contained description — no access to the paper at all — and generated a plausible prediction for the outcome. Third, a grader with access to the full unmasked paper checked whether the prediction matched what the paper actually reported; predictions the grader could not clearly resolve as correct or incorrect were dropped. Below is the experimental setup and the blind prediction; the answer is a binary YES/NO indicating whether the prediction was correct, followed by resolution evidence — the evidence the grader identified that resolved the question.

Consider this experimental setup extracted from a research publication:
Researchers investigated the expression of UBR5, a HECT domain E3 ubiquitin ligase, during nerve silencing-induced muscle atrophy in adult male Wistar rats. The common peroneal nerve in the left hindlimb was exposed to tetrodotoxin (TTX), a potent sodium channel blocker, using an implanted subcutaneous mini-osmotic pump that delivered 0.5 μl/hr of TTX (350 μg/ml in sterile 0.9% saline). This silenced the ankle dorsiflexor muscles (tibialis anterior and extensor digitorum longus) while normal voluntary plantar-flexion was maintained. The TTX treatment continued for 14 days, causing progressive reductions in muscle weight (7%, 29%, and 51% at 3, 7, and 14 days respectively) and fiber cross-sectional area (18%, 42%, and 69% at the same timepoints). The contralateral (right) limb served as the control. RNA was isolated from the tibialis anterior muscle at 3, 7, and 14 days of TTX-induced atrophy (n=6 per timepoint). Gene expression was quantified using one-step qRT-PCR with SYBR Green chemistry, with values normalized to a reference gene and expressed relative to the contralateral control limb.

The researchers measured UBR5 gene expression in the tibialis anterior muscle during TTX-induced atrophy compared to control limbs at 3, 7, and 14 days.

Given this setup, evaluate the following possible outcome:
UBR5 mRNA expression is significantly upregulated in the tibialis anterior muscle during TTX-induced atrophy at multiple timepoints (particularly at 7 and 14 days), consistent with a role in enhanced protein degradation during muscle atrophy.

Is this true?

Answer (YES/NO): NO